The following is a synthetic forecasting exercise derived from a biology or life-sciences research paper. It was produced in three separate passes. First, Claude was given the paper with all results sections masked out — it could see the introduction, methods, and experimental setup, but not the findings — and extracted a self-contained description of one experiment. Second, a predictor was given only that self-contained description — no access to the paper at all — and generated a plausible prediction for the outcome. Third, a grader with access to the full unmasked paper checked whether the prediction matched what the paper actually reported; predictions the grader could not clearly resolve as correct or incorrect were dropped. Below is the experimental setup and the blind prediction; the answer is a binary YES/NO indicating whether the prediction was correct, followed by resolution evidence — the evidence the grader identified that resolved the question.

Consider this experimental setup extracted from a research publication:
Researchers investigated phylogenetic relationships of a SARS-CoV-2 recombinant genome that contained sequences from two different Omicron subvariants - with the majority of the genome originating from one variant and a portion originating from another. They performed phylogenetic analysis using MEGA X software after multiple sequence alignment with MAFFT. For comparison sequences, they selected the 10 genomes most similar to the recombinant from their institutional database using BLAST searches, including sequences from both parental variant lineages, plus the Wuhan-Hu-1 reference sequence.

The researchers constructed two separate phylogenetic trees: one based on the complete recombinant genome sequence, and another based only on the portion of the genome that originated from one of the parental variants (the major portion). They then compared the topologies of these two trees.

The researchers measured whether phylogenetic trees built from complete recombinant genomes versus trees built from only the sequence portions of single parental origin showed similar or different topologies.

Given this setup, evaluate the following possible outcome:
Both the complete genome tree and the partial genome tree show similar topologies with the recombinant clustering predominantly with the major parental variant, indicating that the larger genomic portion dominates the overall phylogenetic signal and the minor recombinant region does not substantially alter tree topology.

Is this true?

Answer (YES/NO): NO